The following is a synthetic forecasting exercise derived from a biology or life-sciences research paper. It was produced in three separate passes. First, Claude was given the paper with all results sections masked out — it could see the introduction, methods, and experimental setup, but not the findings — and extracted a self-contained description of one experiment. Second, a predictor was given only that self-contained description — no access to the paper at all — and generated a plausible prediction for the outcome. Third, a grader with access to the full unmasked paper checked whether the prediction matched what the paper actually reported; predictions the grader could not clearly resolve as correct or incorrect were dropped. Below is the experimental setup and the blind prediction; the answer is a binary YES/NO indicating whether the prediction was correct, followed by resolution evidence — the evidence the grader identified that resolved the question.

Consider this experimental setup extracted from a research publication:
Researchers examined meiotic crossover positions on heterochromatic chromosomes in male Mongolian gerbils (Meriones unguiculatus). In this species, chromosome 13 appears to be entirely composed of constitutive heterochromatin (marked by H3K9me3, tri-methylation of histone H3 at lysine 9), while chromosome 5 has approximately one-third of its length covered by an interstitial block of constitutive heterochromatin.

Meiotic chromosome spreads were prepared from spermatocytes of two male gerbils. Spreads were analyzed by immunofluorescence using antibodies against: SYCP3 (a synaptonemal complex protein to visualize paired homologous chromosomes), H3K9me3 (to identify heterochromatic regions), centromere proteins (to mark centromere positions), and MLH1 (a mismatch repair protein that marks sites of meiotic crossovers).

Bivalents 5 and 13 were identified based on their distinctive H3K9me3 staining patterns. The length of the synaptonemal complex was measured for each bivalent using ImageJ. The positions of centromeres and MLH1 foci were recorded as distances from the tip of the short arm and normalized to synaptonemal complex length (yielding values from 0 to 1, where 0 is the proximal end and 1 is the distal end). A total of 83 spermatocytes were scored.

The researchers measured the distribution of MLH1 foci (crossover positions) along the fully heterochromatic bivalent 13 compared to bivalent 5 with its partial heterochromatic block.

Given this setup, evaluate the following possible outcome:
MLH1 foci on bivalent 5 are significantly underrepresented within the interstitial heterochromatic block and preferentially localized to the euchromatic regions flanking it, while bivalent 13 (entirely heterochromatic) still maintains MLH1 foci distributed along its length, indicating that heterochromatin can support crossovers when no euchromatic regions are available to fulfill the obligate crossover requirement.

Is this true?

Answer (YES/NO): NO